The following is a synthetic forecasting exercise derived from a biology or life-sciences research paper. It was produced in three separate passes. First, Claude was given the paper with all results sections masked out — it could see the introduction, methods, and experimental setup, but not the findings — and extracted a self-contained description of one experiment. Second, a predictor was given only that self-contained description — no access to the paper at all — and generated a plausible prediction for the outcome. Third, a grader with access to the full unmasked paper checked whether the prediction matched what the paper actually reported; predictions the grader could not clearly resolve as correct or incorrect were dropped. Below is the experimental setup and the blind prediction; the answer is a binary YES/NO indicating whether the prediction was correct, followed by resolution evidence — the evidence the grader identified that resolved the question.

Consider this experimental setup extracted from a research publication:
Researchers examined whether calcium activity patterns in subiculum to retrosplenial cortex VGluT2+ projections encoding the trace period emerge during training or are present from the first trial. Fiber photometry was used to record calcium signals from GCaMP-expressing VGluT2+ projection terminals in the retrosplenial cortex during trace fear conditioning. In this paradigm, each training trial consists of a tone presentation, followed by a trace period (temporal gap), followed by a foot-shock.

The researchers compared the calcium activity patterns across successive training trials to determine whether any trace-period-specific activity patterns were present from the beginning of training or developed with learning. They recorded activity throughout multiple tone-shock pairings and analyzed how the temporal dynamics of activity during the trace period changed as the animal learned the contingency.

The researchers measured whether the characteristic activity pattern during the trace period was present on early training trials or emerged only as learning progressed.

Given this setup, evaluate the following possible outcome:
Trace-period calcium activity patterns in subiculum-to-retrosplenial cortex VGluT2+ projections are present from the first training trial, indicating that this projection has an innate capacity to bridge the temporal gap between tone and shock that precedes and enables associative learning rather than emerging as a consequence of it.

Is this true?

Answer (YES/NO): NO